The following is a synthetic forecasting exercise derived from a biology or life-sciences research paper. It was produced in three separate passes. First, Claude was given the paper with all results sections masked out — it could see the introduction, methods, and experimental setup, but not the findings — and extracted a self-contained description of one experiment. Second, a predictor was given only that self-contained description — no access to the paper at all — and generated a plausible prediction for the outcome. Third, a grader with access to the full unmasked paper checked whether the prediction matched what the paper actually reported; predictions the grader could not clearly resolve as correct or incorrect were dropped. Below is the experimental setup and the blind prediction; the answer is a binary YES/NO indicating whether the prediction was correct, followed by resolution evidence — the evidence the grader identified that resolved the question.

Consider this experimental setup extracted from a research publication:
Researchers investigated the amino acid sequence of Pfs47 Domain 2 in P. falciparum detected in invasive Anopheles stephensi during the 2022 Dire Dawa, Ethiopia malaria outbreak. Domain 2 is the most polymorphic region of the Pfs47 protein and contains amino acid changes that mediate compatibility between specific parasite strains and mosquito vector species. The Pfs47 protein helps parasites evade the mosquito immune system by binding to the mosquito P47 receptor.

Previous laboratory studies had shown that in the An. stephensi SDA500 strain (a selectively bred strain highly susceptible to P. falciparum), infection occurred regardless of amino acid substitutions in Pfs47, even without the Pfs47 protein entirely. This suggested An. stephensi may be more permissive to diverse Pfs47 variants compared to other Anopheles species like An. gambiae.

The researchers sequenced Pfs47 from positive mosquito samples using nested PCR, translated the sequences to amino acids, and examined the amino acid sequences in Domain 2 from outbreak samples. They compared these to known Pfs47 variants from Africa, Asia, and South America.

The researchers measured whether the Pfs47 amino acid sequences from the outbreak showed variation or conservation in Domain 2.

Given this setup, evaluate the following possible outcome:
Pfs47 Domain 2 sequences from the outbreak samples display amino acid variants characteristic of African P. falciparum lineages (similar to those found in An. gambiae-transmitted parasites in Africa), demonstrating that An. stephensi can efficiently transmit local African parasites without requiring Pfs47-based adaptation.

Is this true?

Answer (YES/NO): YES